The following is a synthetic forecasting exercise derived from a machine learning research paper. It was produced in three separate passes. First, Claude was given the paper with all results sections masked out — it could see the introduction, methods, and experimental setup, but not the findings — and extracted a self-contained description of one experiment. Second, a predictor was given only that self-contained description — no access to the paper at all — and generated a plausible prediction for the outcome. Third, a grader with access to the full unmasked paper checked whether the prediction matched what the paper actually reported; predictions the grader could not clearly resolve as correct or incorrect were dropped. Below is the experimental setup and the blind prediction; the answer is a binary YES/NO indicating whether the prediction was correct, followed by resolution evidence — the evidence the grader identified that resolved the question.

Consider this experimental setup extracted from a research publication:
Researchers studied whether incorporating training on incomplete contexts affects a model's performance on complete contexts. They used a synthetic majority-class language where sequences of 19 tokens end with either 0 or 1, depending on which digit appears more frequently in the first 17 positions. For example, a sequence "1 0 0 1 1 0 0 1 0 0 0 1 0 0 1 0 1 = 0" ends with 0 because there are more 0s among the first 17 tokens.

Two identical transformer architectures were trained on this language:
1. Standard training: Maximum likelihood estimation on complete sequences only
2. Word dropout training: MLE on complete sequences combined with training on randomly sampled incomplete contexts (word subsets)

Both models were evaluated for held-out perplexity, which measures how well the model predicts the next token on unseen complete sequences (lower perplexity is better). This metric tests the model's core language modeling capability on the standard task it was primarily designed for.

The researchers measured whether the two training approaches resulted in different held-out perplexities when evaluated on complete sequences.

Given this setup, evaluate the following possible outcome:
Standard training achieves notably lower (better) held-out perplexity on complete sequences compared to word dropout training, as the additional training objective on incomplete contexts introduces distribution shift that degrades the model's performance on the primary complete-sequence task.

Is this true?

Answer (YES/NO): NO